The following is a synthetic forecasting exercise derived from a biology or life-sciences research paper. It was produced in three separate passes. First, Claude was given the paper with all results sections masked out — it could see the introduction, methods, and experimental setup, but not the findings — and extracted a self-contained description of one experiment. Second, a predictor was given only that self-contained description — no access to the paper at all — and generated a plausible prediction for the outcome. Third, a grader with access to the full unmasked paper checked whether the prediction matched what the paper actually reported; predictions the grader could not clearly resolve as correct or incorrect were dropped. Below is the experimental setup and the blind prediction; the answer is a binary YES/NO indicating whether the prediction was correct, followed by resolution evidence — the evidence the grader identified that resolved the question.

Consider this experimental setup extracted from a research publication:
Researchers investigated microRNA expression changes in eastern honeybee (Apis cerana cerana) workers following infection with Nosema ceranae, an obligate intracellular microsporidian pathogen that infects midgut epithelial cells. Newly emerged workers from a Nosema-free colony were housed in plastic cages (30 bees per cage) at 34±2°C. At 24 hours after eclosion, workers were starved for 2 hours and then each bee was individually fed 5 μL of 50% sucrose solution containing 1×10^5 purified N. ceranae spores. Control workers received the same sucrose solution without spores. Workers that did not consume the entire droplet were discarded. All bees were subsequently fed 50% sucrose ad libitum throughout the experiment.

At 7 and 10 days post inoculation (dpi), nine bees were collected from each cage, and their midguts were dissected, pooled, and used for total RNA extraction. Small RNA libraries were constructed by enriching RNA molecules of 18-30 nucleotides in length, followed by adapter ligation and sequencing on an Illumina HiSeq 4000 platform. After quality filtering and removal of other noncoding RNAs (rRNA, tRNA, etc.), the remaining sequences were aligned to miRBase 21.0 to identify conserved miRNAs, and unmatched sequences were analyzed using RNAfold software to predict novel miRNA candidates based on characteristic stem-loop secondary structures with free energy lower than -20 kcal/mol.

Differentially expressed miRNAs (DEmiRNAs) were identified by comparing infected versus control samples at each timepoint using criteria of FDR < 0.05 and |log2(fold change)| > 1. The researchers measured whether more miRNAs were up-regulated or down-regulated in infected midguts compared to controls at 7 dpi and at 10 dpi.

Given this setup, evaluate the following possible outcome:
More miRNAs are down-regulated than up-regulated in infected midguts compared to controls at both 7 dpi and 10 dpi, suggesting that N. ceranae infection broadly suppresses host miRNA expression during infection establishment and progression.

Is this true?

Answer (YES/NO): NO